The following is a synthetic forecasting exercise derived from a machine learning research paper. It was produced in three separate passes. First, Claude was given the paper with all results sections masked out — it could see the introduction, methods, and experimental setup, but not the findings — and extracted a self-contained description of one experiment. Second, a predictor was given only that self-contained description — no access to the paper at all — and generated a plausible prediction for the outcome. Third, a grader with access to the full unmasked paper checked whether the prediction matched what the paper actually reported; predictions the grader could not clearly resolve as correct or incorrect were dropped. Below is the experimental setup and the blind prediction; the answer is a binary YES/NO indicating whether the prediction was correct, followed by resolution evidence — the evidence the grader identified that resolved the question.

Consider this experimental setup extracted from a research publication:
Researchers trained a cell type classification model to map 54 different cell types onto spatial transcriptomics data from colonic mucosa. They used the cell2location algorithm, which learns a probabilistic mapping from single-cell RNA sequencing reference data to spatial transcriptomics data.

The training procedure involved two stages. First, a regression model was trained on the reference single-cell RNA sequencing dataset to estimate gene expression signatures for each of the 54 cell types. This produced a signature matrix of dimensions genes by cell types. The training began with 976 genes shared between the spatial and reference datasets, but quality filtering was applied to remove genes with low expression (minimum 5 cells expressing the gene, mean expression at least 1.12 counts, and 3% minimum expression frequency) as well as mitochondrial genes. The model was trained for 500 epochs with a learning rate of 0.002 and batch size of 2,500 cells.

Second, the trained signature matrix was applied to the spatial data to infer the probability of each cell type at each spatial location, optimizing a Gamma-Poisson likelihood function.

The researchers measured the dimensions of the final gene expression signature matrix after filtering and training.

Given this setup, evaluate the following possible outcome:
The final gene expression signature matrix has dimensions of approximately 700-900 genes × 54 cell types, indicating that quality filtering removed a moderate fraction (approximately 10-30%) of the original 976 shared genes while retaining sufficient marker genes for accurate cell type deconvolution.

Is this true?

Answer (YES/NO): YES